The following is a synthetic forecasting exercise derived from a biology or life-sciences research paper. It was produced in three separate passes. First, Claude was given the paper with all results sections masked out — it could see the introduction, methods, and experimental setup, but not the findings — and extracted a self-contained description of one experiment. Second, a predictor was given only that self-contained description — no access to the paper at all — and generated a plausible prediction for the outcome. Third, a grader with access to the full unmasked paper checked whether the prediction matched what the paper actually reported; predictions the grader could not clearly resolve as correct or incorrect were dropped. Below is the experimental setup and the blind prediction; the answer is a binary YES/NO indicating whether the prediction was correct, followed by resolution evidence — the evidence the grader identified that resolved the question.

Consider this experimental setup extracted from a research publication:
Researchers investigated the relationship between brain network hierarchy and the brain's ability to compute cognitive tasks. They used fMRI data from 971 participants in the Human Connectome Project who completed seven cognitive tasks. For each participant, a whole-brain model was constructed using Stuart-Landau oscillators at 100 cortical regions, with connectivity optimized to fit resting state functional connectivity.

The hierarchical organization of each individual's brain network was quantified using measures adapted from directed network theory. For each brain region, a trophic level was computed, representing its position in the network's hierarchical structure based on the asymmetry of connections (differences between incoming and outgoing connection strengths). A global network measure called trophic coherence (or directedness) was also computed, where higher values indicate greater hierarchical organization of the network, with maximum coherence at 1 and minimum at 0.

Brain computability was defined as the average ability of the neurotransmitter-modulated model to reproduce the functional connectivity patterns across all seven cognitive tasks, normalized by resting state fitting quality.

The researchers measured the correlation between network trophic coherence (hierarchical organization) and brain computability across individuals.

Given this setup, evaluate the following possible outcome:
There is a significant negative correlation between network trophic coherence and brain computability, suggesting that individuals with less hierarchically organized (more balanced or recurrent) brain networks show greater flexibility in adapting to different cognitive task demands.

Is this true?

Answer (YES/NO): YES